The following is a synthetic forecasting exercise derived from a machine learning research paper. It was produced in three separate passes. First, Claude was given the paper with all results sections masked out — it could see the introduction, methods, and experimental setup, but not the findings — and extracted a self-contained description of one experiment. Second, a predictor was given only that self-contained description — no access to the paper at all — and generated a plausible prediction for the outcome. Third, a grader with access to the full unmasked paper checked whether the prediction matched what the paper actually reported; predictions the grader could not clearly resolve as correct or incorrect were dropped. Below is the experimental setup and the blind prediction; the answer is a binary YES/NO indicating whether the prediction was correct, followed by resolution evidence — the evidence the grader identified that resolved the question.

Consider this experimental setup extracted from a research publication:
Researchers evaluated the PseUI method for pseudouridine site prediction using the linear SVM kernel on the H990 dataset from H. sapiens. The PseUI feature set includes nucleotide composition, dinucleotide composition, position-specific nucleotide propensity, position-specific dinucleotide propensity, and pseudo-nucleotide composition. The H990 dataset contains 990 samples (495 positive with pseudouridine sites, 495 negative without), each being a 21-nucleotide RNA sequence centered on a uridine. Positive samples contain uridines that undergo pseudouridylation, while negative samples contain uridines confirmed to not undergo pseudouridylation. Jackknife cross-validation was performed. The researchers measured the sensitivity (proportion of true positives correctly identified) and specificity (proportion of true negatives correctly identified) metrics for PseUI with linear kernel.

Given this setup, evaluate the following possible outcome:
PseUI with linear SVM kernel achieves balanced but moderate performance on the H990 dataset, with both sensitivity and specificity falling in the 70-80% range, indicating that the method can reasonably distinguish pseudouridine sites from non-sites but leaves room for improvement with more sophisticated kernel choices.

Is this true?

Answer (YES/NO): NO